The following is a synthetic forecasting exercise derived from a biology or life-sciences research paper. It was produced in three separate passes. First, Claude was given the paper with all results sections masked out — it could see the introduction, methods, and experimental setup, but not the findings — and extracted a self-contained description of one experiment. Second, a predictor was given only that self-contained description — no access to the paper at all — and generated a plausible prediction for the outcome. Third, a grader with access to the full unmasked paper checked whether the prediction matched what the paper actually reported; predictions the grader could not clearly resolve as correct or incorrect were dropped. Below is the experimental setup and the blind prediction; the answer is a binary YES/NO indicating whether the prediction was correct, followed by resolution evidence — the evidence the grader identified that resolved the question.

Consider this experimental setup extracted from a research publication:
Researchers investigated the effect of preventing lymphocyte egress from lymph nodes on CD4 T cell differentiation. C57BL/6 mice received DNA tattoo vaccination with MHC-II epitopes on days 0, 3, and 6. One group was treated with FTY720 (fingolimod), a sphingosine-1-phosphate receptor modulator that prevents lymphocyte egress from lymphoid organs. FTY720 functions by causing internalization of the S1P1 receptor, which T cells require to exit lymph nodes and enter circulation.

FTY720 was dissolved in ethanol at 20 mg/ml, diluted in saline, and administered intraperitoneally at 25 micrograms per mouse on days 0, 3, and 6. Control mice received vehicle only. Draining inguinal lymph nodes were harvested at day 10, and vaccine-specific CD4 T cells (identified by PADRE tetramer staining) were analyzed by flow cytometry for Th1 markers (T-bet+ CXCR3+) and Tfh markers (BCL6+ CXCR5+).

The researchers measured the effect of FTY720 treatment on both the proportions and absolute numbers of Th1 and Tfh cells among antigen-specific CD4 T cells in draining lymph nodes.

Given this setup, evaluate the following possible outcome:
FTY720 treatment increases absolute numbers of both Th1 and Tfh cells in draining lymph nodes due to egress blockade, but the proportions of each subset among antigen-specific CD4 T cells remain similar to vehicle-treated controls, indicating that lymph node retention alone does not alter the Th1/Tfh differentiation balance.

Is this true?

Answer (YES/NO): NO